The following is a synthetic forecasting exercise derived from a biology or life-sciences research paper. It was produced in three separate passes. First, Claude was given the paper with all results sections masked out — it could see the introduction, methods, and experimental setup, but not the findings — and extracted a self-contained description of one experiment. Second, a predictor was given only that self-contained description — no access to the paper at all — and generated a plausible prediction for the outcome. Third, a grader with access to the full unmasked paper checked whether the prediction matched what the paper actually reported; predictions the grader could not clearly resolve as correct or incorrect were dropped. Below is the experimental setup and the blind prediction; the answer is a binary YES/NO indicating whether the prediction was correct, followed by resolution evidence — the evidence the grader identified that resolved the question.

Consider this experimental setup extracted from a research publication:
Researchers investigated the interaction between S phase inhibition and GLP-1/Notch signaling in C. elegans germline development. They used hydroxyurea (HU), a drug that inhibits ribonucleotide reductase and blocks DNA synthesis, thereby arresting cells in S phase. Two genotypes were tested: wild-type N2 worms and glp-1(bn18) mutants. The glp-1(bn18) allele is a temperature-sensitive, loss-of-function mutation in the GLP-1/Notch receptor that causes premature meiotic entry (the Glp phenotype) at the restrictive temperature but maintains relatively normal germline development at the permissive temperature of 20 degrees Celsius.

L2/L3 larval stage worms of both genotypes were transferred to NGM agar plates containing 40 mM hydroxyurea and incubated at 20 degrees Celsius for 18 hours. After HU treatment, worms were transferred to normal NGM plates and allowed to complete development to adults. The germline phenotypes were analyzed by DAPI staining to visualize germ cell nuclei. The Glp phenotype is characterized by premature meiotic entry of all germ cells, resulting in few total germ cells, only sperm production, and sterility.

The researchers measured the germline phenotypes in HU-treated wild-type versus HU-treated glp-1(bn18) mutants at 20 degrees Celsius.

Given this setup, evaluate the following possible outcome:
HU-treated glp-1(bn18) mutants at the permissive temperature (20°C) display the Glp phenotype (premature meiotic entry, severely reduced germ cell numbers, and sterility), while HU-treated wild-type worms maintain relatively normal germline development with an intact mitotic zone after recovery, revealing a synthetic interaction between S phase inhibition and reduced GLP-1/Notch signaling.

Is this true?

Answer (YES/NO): YES